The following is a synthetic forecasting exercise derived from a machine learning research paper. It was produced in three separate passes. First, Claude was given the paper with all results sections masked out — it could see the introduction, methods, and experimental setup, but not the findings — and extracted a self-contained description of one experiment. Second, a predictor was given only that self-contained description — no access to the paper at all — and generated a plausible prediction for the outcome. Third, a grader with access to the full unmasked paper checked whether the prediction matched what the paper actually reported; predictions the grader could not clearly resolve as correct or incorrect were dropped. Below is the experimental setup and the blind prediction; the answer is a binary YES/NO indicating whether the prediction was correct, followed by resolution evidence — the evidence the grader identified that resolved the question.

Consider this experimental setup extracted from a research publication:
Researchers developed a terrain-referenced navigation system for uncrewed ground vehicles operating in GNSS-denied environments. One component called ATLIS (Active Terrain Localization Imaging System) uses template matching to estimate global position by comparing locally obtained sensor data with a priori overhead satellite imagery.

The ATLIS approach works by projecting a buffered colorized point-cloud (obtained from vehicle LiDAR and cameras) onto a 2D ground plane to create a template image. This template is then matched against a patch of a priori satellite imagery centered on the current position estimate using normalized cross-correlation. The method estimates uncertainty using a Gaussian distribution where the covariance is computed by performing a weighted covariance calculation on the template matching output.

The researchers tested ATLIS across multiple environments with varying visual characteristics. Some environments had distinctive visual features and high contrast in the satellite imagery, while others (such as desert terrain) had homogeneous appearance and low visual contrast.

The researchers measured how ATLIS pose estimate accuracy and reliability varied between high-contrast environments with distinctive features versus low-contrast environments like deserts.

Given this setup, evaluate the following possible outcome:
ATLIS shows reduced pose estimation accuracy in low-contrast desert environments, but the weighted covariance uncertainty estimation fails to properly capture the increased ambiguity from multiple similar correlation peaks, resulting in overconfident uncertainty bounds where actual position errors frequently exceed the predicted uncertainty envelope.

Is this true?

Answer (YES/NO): NO